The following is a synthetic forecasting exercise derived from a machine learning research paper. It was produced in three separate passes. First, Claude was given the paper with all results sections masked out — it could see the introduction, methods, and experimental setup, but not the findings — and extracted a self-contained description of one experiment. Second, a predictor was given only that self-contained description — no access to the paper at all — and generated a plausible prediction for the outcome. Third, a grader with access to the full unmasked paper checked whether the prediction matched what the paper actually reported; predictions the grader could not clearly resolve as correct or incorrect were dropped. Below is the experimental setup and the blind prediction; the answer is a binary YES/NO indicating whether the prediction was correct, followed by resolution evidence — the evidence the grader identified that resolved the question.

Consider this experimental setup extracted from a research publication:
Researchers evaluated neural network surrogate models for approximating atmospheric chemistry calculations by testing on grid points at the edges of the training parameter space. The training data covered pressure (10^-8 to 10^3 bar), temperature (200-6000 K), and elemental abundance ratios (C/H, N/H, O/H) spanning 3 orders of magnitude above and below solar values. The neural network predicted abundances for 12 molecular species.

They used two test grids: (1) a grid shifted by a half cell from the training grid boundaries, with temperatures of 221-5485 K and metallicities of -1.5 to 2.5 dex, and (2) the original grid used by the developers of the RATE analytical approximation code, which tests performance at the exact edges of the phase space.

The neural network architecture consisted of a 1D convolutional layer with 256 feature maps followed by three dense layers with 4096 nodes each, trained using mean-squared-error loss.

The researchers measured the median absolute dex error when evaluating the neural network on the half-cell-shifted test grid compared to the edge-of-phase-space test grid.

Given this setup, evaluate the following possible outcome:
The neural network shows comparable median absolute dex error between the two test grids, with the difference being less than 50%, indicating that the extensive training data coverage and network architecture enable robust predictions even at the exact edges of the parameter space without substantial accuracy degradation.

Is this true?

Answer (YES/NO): NO